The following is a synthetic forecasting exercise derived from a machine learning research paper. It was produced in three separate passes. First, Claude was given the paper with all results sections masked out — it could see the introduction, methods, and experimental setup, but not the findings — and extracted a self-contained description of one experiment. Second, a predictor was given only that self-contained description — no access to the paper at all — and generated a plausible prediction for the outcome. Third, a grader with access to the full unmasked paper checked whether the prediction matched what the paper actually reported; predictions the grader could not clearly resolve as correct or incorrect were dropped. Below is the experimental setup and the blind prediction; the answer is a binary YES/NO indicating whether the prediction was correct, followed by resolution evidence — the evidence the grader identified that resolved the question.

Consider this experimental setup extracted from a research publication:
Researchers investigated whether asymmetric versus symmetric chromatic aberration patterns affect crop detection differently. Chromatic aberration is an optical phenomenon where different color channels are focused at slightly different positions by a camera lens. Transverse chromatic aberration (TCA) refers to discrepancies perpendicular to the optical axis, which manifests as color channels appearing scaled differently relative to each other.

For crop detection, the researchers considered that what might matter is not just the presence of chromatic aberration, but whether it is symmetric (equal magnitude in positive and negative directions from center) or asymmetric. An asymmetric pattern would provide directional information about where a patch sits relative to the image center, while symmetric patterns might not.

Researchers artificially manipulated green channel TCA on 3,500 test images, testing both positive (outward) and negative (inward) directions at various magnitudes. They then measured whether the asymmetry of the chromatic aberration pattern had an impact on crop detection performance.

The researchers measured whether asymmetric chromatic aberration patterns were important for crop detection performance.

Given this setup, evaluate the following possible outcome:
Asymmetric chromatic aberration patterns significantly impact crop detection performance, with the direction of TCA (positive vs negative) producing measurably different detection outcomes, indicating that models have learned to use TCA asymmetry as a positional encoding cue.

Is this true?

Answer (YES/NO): NO